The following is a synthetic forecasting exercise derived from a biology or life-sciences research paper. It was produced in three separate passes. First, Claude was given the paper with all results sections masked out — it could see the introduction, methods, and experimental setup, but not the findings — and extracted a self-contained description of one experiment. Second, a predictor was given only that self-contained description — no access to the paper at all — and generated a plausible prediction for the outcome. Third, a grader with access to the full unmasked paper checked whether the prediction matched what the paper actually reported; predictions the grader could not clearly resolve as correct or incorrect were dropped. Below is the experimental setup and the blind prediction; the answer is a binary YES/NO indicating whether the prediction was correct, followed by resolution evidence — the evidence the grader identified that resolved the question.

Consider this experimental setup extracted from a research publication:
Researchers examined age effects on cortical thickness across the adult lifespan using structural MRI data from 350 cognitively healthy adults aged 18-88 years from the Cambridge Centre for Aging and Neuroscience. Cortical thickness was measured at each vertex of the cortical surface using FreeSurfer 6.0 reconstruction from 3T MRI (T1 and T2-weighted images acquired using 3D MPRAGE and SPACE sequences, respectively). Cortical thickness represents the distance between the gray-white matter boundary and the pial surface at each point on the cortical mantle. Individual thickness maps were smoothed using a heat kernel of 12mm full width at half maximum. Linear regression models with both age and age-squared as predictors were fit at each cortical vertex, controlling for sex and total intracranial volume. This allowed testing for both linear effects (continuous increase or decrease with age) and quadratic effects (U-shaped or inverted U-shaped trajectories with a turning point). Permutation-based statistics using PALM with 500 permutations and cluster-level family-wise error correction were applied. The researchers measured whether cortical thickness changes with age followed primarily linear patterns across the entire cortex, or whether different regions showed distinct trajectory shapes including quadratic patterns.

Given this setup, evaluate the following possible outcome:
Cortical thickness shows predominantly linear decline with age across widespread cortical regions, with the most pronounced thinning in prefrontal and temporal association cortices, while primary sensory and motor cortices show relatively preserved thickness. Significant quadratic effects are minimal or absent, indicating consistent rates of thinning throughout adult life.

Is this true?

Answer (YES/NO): NO